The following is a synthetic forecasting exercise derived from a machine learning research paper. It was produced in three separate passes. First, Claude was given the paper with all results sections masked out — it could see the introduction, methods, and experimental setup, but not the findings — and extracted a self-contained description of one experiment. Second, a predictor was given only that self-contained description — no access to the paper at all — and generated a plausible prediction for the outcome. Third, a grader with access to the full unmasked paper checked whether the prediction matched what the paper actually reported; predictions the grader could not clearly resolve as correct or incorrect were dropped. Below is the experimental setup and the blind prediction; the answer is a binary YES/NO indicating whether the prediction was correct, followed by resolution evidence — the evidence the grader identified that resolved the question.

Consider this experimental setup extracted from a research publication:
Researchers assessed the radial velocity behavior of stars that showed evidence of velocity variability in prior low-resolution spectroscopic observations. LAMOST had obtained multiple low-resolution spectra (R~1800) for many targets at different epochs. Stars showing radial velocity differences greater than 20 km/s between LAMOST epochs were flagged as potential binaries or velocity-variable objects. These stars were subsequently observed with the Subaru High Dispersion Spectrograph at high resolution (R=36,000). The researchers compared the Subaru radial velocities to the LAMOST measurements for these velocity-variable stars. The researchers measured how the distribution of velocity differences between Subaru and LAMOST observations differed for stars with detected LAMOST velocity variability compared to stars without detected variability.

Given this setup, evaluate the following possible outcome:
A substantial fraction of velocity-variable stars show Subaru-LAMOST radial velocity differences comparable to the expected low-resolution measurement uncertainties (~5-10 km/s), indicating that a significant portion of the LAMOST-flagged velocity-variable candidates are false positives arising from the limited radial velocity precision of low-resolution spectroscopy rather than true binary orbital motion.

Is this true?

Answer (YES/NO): NO